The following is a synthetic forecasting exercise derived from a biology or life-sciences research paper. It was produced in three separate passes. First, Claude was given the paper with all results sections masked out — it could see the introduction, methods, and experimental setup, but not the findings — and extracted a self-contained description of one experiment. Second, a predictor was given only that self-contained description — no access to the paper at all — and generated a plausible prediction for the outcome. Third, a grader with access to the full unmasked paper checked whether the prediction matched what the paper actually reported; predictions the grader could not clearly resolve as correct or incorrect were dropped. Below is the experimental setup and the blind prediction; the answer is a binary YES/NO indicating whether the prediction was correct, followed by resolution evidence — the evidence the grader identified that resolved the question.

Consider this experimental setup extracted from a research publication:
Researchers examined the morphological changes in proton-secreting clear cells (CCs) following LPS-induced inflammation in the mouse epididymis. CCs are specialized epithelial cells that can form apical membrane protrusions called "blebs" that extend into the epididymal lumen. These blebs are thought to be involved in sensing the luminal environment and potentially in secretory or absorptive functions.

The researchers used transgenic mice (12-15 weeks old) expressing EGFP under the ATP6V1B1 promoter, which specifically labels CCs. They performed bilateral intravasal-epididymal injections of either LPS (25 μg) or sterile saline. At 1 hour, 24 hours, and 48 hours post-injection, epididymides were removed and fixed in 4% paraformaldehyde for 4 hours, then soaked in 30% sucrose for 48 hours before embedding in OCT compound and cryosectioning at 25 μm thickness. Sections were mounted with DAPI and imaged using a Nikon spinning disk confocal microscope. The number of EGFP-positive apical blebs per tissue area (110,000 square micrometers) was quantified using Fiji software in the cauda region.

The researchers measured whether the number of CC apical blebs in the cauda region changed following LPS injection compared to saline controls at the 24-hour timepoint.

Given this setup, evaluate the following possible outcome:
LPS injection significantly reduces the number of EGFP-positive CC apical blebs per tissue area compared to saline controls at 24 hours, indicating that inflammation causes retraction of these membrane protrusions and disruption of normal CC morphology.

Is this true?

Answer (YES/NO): NO